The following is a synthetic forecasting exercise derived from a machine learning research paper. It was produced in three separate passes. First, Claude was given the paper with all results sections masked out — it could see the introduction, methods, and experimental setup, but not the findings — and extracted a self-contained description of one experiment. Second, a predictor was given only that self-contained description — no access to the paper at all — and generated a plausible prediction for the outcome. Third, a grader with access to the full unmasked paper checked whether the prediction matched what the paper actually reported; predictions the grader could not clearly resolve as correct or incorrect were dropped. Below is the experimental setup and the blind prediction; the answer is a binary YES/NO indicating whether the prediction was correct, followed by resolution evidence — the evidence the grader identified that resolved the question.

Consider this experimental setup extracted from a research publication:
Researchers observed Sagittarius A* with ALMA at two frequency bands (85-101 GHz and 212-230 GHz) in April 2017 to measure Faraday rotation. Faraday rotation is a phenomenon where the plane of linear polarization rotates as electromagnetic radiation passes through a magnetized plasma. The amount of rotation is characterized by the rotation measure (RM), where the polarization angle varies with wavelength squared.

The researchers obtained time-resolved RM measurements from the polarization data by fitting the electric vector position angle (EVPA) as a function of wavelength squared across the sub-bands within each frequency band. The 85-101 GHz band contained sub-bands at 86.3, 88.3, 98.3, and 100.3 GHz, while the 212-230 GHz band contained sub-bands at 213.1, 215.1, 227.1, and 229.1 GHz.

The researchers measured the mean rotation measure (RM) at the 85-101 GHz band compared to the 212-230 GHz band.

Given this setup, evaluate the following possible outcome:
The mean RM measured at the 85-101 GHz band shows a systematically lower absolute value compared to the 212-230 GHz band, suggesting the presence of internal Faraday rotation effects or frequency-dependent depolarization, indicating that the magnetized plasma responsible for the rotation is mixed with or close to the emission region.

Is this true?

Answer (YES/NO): YES